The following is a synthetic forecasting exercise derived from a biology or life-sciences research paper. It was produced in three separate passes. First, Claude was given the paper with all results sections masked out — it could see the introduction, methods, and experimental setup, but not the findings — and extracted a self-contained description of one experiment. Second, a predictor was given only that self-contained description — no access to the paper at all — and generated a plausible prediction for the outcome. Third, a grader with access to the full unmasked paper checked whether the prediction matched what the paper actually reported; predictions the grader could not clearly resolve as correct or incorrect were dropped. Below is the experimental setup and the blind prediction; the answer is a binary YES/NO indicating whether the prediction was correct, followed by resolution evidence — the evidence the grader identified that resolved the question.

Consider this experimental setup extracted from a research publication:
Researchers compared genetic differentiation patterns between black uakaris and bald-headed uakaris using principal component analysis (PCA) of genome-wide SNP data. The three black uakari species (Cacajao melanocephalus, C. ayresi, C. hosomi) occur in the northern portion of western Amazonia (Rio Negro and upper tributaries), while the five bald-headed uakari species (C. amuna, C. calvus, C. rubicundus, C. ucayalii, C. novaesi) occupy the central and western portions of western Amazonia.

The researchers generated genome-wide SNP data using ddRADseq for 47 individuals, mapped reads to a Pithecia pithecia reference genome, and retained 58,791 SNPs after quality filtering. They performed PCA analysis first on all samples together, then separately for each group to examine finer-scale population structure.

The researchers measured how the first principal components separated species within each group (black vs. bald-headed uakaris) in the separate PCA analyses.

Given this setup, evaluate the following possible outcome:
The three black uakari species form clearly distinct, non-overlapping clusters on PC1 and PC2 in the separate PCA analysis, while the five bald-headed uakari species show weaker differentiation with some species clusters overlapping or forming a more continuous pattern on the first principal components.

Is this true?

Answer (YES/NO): NO